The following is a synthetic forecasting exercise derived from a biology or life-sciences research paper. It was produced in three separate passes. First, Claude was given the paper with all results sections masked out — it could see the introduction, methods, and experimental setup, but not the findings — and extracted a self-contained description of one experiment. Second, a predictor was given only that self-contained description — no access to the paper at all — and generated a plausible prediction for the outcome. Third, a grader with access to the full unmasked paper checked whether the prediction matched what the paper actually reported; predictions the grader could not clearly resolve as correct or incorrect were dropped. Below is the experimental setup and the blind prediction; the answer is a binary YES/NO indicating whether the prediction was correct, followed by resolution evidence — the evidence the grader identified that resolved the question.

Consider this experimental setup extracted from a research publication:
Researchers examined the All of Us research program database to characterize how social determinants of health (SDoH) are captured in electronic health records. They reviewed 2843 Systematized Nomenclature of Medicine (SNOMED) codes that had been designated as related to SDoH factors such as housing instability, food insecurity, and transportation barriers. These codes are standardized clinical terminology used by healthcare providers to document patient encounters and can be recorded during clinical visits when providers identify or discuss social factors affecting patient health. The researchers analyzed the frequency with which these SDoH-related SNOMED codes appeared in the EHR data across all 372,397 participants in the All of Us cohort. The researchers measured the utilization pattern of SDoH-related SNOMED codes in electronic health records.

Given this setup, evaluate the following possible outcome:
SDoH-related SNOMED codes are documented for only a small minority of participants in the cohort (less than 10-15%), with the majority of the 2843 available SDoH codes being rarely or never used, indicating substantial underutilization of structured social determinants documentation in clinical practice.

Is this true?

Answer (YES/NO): YES